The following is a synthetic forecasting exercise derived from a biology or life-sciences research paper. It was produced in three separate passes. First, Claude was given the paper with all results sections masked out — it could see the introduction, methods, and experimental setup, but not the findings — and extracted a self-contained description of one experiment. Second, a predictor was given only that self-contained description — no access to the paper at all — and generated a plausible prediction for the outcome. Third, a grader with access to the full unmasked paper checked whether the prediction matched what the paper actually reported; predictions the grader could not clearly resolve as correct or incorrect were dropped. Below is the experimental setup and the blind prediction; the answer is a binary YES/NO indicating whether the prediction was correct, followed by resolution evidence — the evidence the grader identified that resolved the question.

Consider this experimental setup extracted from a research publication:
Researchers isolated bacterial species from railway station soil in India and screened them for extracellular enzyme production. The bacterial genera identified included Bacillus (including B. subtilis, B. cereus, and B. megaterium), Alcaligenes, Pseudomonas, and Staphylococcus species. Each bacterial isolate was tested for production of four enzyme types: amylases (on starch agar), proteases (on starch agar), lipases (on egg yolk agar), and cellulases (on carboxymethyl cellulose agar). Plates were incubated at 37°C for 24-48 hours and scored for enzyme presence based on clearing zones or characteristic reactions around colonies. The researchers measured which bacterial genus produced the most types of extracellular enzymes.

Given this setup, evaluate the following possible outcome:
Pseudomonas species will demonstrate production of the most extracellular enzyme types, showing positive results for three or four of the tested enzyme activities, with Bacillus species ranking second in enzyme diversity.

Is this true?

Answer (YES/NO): NO